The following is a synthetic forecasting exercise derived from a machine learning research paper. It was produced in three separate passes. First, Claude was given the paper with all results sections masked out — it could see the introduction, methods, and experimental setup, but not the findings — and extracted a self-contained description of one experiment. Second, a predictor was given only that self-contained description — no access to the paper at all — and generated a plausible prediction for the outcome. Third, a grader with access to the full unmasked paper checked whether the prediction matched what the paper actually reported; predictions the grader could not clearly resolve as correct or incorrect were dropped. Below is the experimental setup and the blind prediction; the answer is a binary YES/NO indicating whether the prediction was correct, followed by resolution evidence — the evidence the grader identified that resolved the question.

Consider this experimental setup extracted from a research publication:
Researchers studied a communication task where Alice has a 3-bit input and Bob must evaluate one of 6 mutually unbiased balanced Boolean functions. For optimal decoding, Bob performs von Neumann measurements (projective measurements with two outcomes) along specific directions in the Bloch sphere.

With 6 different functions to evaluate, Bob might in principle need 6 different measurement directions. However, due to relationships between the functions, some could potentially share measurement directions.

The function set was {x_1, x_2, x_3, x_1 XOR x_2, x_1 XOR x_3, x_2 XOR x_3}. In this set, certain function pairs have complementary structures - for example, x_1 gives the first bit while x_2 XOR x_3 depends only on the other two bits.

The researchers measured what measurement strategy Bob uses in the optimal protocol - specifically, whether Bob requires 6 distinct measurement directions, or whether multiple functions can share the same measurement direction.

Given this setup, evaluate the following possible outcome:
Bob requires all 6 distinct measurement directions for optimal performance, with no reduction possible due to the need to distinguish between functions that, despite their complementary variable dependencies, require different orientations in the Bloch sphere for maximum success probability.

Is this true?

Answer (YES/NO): NO